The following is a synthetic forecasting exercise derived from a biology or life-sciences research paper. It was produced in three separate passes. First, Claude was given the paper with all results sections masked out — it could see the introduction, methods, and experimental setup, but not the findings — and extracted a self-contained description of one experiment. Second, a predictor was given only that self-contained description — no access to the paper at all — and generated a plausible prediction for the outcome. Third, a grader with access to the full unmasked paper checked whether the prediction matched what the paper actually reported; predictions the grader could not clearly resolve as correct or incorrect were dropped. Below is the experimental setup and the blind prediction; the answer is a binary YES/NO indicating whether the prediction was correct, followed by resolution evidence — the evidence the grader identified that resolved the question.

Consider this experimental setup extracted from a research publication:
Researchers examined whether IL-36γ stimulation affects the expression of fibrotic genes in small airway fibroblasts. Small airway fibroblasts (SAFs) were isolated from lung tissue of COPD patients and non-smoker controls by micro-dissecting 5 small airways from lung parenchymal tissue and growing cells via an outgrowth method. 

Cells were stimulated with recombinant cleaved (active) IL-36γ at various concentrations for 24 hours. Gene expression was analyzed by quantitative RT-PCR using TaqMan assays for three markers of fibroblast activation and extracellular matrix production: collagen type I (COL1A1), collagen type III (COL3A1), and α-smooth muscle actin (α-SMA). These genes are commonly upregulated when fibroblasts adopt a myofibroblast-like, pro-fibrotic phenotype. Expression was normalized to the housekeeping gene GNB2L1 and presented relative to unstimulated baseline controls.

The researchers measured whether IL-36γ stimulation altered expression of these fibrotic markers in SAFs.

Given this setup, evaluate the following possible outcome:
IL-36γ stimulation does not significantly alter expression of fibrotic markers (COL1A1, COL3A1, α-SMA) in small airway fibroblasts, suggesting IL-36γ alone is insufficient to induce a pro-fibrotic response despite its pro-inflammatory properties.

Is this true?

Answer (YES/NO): NO